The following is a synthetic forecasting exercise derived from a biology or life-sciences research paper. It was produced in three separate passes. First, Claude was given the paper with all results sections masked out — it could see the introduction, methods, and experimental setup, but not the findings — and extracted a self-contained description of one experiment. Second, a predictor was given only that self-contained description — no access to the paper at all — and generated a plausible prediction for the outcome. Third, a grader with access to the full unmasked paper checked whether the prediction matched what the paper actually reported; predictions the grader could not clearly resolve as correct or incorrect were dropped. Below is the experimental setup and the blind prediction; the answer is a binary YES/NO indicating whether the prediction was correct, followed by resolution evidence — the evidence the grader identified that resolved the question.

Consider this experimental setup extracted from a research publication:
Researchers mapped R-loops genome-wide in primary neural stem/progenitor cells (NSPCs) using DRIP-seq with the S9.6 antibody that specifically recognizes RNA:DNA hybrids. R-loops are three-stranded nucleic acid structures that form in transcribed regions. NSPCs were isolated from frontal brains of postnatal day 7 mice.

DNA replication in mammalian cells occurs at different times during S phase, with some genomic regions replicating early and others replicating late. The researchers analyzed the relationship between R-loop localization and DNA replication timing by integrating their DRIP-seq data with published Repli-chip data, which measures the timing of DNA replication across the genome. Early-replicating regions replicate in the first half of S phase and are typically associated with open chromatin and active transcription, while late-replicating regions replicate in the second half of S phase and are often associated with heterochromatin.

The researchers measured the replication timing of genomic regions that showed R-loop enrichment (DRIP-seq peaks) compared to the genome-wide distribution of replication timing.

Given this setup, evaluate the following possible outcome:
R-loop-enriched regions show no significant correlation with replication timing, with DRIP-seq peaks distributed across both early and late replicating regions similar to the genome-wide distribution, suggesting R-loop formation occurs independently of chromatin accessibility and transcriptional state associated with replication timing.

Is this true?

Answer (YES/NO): NO